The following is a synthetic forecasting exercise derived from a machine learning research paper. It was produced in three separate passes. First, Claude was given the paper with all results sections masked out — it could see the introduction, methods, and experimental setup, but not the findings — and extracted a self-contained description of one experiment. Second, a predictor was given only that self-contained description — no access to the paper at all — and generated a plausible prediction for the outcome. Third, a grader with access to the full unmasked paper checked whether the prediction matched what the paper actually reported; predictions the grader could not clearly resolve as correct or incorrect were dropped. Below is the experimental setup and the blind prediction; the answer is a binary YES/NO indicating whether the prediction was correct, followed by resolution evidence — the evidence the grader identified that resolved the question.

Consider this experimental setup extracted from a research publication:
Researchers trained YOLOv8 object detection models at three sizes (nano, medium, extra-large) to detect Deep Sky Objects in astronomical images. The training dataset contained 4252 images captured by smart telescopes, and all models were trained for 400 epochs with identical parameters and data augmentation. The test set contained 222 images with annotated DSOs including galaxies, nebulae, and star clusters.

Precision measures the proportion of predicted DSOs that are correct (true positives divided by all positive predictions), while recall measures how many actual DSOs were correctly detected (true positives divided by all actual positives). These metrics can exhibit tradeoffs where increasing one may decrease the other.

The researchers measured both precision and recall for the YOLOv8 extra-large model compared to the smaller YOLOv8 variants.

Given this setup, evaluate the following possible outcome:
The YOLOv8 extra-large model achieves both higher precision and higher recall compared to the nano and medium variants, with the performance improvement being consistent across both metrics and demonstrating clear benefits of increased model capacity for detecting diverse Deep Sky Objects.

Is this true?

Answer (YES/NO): NO